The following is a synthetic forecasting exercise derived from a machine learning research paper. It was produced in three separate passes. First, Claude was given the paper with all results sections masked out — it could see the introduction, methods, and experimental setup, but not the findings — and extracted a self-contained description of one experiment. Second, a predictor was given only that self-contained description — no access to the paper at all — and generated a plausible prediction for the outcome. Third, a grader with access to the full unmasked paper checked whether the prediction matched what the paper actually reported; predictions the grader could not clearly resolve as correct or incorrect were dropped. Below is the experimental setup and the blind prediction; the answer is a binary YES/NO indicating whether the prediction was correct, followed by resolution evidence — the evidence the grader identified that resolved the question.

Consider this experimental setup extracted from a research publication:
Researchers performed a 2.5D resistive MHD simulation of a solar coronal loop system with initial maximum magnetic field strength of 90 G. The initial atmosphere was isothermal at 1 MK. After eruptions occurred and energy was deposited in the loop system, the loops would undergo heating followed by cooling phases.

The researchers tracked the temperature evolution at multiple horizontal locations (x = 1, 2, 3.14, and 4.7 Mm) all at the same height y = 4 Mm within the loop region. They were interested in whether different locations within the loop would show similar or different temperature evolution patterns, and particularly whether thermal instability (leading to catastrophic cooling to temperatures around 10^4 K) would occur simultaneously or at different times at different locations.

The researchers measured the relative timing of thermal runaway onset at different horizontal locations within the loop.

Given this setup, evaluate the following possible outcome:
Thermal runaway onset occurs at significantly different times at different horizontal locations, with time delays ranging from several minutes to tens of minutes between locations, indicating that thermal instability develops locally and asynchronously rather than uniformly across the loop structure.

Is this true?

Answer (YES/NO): NO